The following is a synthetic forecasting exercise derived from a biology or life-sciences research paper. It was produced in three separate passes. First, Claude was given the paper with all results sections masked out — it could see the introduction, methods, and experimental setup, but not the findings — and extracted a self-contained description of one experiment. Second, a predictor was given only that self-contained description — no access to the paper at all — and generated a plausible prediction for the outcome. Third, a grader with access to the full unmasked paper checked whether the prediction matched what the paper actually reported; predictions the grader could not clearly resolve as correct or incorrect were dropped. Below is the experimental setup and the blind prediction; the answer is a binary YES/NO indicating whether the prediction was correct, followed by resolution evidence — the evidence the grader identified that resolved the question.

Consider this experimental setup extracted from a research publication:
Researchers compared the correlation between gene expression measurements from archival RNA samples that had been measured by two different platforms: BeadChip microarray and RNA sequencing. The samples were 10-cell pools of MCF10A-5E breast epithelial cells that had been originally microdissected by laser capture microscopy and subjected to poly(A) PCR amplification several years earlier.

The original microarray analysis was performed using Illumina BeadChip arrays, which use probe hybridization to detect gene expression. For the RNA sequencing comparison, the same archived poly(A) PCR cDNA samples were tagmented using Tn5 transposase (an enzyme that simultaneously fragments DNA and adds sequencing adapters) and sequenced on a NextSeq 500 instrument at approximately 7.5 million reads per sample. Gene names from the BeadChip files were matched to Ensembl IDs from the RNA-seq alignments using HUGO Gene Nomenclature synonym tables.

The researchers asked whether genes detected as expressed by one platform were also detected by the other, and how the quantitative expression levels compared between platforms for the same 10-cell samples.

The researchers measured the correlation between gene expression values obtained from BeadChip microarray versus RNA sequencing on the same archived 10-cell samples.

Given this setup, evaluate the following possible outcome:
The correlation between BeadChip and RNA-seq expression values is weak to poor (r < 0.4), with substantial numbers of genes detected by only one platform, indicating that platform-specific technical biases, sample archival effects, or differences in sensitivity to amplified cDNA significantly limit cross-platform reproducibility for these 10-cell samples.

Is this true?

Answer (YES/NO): NO